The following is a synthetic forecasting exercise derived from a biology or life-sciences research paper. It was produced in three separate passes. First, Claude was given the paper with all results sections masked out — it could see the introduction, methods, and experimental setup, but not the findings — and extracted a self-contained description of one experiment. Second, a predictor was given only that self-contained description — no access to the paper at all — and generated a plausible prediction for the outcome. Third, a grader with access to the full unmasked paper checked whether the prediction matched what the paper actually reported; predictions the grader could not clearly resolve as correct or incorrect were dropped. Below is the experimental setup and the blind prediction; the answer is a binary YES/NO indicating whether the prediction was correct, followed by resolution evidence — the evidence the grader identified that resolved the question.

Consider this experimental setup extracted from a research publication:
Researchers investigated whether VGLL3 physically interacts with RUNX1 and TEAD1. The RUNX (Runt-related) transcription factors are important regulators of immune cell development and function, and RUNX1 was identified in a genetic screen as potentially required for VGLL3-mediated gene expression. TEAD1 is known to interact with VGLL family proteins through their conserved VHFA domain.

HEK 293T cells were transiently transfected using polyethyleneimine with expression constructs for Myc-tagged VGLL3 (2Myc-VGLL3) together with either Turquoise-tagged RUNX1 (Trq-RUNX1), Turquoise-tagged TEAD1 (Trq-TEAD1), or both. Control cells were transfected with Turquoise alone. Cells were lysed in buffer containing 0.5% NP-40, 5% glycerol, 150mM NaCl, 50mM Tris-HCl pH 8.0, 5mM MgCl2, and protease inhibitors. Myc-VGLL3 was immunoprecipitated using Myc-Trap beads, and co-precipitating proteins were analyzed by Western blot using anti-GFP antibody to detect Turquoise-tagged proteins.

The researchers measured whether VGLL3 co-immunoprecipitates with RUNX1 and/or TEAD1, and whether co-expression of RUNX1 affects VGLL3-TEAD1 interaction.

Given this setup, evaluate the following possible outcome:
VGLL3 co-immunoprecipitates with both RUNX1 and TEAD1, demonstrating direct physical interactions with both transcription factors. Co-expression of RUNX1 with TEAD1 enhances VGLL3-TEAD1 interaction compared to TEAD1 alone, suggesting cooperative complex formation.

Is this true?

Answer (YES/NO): NO